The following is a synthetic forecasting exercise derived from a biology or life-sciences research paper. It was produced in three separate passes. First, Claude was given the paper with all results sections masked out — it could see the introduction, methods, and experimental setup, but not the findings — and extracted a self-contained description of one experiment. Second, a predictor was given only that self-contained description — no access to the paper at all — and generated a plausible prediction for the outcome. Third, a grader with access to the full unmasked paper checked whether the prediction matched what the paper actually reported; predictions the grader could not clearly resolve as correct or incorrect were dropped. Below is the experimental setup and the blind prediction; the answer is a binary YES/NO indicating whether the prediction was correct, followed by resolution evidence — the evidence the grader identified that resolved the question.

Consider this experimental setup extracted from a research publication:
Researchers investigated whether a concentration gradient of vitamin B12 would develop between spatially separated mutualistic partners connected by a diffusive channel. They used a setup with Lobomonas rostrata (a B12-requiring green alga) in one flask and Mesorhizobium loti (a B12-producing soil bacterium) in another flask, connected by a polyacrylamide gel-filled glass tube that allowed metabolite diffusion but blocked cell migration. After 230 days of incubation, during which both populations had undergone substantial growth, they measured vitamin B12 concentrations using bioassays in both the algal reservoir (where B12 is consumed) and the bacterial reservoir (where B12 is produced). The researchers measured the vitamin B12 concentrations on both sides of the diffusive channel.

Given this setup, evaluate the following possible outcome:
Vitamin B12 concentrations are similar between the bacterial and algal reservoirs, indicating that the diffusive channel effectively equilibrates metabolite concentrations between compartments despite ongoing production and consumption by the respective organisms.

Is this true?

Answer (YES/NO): NO